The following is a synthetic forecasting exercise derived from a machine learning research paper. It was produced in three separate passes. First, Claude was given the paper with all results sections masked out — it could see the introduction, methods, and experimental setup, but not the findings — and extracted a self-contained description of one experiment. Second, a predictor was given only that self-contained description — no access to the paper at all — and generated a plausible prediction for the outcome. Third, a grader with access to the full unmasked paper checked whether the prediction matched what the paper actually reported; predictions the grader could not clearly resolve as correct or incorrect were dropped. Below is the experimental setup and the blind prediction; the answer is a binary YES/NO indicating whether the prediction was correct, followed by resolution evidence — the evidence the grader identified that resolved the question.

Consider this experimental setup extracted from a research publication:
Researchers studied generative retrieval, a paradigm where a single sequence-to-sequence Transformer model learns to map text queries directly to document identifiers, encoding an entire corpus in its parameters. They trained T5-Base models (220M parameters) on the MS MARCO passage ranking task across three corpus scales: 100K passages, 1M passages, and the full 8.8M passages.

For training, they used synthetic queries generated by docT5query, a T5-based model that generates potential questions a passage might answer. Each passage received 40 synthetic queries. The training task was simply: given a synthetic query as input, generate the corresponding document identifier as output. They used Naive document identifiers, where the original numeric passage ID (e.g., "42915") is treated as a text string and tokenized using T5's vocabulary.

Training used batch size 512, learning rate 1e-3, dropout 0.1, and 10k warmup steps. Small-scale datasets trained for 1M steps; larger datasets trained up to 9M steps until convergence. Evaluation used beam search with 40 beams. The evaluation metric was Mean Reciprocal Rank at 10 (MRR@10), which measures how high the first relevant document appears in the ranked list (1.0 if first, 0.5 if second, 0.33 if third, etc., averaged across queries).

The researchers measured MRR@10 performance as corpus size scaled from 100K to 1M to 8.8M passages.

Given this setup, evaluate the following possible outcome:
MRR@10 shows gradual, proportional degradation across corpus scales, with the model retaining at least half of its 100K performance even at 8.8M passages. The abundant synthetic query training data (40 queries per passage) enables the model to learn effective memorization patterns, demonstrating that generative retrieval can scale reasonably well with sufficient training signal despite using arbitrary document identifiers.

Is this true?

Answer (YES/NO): NO